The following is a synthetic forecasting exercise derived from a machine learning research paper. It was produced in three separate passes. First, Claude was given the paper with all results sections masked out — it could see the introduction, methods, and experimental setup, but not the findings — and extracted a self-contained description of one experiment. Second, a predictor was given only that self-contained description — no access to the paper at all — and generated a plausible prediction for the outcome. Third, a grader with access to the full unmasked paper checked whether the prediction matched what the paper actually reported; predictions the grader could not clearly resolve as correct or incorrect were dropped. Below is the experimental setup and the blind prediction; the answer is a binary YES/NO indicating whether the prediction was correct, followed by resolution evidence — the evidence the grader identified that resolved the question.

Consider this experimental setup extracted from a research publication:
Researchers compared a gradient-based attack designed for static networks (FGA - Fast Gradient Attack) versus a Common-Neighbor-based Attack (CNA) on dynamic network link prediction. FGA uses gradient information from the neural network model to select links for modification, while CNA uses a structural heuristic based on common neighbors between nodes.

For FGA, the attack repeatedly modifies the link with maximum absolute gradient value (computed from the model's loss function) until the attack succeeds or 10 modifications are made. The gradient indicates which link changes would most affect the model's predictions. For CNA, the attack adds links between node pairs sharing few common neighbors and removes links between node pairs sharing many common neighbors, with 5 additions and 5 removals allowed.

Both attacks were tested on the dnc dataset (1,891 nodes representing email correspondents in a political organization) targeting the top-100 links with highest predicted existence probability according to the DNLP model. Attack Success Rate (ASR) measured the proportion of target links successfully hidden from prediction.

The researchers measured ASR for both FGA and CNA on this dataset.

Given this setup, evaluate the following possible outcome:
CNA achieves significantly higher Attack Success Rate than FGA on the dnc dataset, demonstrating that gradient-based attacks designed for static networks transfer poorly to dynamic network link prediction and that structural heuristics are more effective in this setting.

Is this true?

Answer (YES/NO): NO